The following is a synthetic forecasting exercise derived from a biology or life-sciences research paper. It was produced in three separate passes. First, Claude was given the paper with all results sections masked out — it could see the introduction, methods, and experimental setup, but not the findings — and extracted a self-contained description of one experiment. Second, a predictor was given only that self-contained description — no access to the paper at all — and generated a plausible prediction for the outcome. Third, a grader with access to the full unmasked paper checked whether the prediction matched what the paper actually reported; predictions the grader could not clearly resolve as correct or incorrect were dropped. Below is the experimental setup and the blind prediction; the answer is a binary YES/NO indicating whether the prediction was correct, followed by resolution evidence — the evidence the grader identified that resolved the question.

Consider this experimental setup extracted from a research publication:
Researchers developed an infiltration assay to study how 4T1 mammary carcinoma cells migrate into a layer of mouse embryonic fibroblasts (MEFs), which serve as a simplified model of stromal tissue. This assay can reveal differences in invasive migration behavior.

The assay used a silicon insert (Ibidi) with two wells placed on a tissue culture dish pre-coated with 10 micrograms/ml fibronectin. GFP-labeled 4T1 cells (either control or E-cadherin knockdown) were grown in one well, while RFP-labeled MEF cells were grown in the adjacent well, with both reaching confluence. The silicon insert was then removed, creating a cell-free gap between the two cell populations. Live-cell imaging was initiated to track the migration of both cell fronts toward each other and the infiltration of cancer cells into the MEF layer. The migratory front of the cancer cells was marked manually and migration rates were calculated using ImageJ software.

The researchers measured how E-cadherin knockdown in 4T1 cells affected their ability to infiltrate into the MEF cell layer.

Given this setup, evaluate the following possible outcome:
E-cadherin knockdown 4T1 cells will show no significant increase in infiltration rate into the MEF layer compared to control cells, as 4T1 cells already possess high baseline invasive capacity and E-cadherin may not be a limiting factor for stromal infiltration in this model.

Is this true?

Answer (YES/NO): NO